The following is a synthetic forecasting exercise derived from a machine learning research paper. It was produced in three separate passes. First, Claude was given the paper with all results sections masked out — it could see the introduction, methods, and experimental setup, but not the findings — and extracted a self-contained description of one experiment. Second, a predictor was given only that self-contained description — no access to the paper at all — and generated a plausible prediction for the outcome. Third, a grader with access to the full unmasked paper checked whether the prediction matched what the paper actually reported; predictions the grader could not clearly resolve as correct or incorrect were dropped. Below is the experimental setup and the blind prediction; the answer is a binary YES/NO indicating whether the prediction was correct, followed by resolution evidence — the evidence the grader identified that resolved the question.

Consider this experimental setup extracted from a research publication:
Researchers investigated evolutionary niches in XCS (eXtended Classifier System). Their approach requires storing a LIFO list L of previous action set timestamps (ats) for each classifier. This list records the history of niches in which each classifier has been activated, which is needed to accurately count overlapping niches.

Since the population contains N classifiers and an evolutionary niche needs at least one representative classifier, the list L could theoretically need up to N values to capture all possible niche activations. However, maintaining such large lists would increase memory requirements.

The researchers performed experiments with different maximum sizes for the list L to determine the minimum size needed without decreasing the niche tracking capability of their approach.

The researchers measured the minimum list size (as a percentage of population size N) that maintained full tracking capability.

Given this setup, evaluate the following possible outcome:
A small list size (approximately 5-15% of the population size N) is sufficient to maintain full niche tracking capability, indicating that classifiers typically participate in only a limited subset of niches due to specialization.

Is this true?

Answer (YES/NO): YES